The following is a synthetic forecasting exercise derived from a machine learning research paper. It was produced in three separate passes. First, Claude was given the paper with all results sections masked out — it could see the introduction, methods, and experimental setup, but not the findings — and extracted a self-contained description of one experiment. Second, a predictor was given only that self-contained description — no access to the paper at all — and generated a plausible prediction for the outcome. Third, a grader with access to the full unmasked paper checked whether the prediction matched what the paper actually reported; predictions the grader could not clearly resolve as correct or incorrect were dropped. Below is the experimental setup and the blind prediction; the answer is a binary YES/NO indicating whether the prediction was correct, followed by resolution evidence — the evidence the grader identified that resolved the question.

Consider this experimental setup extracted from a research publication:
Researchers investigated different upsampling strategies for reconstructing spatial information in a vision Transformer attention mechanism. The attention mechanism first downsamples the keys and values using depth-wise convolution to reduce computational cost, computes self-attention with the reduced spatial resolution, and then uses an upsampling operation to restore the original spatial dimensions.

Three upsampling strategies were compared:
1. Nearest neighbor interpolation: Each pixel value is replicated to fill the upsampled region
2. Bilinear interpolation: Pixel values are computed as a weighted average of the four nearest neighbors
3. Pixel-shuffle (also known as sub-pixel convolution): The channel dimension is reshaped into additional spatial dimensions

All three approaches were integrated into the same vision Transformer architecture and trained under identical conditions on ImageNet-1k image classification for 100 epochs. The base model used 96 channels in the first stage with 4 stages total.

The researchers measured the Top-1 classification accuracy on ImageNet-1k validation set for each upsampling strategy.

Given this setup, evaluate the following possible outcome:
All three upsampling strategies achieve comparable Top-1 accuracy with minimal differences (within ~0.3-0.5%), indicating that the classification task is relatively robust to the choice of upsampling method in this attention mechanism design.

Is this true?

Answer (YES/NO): NO